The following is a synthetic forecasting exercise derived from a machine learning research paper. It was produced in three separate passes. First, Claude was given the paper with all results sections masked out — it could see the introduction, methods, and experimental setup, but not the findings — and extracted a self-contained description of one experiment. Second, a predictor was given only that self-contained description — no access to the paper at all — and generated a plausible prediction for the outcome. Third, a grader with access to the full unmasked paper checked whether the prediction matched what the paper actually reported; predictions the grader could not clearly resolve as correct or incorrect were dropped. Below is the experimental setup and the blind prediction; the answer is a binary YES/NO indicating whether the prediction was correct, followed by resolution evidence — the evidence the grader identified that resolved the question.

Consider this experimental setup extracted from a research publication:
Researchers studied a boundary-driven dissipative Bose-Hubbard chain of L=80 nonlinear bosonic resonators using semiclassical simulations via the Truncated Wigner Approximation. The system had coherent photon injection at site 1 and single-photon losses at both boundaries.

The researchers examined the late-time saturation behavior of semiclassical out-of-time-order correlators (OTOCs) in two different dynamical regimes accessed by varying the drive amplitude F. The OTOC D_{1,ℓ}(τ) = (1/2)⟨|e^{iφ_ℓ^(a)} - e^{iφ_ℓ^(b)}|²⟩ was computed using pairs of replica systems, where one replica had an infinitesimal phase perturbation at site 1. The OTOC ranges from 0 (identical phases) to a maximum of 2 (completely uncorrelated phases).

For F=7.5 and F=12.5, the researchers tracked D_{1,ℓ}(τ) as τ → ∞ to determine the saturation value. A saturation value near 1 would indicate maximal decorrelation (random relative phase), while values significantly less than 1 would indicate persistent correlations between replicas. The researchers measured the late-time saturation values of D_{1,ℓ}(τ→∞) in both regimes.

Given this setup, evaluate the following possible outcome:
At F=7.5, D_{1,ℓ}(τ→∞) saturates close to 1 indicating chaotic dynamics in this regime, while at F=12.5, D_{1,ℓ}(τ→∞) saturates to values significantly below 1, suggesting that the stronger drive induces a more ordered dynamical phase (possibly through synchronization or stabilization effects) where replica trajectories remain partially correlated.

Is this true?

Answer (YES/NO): YES